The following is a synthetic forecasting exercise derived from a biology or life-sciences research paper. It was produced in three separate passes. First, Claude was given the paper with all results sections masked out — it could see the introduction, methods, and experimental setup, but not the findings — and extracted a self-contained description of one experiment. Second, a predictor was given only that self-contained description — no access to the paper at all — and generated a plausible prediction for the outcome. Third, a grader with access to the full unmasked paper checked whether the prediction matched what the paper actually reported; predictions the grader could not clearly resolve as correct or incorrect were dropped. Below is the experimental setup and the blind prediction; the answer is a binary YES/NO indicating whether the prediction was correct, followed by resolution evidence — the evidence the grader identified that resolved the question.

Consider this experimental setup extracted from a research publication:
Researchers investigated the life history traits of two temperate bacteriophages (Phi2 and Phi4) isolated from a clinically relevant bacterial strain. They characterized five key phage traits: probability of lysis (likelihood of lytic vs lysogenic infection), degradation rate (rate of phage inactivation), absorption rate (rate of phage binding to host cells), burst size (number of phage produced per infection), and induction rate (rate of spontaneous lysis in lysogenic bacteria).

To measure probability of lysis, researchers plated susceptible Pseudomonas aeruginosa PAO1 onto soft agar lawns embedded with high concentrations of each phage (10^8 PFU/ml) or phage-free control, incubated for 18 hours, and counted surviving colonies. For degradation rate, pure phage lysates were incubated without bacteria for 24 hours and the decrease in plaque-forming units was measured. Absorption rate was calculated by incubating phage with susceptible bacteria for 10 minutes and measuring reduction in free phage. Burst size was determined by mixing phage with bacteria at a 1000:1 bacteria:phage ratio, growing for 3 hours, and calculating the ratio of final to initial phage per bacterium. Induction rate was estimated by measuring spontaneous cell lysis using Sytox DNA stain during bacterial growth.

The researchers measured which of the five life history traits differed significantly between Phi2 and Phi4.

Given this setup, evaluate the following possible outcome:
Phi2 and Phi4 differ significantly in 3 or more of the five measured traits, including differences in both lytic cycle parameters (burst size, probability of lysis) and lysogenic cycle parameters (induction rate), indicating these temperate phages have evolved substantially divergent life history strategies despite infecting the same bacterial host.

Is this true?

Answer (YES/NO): NO